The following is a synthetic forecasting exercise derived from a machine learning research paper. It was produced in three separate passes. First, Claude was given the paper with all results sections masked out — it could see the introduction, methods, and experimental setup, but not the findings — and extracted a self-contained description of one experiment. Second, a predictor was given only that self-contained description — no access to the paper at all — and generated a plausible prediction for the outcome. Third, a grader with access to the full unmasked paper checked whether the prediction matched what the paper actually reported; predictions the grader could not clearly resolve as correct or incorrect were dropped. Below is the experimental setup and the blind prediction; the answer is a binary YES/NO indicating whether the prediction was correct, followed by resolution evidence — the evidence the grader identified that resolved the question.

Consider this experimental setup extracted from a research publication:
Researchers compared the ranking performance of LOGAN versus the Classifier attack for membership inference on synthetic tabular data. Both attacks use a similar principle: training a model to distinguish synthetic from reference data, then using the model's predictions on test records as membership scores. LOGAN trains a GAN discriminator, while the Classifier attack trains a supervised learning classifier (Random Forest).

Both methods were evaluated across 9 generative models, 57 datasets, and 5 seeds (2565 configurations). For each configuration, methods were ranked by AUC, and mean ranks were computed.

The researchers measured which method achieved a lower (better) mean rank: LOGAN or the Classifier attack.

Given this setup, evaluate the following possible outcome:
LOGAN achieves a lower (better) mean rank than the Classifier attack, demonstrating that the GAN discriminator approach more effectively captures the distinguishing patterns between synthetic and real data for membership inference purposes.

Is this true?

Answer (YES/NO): NO